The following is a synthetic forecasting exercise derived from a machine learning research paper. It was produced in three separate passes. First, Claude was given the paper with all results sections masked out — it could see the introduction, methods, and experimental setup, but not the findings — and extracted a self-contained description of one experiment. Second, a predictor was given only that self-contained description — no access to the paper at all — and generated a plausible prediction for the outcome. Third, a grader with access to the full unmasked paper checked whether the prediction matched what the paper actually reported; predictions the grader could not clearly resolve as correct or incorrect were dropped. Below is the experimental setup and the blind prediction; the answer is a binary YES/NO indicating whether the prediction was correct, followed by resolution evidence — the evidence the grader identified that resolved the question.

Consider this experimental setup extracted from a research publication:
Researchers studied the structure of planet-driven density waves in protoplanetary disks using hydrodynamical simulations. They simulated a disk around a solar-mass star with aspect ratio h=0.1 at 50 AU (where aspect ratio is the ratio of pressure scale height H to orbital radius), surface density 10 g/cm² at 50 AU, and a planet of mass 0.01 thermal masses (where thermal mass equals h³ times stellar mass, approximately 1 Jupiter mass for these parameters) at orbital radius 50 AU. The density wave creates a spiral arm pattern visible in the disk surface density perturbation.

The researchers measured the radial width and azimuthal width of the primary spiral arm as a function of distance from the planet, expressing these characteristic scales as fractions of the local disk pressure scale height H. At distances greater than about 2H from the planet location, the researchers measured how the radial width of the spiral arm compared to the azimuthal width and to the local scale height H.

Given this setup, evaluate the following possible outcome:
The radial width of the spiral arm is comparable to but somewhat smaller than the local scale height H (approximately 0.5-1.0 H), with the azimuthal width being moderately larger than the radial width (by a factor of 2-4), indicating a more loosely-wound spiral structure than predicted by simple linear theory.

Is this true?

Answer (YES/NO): NO